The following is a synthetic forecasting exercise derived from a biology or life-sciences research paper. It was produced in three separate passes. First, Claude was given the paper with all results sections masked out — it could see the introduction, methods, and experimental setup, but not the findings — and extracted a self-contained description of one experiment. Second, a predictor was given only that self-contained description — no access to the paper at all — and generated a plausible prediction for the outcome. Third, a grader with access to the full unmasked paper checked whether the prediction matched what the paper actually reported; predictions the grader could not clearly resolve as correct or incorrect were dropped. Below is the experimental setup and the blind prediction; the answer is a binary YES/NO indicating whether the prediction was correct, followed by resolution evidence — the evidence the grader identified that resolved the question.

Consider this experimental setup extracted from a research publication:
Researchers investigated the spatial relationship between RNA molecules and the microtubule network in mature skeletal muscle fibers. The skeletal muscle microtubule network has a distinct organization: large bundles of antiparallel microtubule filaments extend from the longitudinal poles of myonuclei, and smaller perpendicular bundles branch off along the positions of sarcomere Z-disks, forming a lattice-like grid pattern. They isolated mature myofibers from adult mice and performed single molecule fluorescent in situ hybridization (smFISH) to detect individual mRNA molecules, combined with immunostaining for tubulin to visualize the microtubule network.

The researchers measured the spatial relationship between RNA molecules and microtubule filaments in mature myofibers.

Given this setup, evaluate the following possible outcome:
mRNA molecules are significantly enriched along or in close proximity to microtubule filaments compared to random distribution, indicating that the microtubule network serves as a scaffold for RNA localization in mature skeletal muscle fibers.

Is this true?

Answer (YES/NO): YES